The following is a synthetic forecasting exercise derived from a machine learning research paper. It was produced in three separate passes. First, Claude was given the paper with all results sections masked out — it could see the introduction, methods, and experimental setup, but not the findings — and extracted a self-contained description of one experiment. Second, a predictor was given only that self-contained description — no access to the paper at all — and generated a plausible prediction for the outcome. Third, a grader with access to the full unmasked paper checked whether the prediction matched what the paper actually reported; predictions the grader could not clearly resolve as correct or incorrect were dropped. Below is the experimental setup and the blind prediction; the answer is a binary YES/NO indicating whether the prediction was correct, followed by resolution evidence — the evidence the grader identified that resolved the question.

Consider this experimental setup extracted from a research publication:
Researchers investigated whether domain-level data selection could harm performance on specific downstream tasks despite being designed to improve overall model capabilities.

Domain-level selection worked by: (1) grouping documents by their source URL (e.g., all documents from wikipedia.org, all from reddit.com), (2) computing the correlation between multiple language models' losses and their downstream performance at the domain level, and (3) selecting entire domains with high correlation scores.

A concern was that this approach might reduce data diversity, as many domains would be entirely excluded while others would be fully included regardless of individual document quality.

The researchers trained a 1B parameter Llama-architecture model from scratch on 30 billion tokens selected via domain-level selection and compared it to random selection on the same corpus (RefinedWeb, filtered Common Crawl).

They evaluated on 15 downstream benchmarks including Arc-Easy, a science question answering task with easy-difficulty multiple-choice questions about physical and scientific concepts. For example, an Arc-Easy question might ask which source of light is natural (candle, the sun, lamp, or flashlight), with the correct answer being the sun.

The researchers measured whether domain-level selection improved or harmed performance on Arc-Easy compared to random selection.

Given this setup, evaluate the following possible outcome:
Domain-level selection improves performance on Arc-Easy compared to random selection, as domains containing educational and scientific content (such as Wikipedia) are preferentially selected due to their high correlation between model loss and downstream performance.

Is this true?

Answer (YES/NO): NO